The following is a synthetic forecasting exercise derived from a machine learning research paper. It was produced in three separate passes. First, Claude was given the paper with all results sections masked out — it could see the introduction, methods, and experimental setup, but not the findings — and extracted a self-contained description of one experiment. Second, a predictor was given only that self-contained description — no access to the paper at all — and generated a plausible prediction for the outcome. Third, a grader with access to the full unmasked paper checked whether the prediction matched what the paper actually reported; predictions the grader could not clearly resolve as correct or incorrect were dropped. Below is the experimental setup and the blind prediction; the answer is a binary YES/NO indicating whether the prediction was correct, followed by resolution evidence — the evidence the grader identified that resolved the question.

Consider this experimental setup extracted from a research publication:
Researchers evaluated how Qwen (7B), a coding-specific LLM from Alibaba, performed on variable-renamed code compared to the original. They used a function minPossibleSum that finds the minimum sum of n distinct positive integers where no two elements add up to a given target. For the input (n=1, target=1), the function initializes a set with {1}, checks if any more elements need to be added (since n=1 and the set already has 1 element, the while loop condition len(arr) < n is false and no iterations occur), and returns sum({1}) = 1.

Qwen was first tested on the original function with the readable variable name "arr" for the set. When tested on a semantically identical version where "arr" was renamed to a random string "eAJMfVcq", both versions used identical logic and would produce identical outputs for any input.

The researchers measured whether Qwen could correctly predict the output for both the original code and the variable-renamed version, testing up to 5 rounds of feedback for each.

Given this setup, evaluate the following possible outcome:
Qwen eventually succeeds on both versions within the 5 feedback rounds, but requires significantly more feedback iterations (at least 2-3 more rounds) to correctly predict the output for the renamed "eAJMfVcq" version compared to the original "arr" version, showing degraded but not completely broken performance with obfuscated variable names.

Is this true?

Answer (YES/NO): NO